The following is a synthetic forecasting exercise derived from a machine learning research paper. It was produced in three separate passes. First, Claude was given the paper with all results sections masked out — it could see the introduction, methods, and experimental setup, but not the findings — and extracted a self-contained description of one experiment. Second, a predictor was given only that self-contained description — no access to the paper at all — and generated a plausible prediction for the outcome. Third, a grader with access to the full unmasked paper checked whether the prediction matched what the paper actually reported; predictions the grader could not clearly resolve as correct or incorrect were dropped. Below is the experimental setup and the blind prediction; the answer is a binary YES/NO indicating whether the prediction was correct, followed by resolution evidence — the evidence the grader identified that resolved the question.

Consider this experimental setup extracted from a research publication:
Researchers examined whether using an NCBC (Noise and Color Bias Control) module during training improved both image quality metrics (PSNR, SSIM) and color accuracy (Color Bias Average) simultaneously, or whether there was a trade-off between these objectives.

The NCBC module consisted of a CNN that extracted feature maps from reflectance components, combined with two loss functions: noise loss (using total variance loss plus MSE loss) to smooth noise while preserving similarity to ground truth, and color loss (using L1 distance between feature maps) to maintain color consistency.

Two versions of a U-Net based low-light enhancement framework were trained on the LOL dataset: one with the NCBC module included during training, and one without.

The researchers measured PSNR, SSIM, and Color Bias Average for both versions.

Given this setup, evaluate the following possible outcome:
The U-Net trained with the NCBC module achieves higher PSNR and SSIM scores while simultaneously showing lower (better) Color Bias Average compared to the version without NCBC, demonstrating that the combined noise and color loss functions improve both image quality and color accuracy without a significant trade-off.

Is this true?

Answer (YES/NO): YES